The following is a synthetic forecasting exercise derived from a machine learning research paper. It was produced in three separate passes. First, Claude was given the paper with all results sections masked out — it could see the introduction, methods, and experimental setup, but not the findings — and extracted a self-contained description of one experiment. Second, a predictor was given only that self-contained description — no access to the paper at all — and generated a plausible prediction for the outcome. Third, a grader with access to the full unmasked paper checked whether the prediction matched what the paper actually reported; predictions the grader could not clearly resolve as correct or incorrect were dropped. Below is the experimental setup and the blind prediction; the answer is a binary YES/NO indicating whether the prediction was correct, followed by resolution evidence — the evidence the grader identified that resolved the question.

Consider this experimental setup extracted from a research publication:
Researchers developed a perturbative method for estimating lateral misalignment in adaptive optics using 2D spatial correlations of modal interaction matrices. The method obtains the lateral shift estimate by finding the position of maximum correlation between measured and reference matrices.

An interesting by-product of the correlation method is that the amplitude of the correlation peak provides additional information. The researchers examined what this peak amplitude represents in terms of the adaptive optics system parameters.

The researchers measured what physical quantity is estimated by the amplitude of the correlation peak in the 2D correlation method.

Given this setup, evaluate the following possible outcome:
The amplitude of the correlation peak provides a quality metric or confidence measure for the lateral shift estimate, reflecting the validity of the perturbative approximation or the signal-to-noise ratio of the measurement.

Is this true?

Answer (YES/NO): NO